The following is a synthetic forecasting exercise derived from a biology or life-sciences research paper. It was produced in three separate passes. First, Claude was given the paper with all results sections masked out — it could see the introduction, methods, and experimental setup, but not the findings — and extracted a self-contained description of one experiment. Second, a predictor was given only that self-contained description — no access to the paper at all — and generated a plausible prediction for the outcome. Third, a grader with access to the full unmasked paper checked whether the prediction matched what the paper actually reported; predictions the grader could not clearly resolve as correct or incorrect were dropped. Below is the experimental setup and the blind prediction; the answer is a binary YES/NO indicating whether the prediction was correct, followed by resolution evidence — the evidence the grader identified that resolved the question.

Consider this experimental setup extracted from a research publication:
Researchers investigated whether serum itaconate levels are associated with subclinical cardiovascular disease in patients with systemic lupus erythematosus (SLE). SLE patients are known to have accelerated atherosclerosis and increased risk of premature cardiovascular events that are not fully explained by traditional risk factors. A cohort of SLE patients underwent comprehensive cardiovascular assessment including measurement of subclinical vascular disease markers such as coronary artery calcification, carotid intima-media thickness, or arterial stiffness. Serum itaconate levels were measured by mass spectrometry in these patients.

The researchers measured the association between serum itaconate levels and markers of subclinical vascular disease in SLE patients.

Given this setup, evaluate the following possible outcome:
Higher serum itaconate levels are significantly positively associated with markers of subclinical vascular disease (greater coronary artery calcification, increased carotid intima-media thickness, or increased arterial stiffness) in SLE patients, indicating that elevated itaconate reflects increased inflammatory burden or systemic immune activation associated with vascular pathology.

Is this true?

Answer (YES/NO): NO